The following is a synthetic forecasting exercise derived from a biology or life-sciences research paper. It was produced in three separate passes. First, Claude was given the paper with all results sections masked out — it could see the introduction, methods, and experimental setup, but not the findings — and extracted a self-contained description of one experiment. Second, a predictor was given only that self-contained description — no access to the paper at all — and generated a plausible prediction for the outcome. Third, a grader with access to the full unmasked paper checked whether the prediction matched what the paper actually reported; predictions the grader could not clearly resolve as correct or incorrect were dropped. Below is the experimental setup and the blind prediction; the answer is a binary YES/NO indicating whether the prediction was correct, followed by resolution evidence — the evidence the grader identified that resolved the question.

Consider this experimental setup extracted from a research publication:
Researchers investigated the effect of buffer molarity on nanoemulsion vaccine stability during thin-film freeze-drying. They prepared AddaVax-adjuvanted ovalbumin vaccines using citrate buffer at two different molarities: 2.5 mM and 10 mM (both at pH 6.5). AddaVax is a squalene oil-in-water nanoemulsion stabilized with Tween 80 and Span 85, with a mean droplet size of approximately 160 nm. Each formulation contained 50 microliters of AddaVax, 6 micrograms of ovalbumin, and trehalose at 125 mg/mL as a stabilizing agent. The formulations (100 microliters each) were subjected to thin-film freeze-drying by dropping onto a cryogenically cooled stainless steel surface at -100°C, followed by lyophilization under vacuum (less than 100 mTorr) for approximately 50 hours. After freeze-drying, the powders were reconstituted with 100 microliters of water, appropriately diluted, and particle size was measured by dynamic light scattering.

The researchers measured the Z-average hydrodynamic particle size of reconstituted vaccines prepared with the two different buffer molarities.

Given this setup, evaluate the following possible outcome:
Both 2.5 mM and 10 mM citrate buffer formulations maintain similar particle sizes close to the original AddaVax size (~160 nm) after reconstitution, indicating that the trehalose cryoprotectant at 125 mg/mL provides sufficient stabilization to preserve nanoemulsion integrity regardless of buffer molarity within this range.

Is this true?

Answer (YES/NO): NO